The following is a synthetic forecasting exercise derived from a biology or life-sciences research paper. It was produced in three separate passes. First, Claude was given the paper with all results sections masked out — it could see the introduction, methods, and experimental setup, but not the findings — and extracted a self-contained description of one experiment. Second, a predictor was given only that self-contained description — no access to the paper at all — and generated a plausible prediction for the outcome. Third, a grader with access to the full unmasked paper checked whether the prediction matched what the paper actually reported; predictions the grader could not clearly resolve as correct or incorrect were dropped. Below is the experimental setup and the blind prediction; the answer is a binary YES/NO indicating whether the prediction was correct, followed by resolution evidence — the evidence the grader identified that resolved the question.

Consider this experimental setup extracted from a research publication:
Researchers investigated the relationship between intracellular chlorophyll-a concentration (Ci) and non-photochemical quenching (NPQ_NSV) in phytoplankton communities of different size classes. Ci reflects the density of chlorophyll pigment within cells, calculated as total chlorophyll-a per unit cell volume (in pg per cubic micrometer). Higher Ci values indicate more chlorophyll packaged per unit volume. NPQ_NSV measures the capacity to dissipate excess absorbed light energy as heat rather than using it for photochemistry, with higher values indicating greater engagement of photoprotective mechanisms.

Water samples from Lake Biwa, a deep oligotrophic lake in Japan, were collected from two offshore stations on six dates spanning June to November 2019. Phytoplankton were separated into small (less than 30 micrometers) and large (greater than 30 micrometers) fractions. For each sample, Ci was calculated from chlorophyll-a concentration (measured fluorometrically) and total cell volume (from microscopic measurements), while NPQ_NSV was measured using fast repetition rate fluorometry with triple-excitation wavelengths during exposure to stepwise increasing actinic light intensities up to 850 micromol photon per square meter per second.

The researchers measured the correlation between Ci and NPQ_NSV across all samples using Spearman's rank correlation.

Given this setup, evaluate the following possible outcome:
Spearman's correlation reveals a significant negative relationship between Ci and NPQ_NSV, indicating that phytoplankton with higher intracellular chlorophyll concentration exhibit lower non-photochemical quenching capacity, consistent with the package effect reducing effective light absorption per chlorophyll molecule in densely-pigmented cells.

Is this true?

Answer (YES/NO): NO